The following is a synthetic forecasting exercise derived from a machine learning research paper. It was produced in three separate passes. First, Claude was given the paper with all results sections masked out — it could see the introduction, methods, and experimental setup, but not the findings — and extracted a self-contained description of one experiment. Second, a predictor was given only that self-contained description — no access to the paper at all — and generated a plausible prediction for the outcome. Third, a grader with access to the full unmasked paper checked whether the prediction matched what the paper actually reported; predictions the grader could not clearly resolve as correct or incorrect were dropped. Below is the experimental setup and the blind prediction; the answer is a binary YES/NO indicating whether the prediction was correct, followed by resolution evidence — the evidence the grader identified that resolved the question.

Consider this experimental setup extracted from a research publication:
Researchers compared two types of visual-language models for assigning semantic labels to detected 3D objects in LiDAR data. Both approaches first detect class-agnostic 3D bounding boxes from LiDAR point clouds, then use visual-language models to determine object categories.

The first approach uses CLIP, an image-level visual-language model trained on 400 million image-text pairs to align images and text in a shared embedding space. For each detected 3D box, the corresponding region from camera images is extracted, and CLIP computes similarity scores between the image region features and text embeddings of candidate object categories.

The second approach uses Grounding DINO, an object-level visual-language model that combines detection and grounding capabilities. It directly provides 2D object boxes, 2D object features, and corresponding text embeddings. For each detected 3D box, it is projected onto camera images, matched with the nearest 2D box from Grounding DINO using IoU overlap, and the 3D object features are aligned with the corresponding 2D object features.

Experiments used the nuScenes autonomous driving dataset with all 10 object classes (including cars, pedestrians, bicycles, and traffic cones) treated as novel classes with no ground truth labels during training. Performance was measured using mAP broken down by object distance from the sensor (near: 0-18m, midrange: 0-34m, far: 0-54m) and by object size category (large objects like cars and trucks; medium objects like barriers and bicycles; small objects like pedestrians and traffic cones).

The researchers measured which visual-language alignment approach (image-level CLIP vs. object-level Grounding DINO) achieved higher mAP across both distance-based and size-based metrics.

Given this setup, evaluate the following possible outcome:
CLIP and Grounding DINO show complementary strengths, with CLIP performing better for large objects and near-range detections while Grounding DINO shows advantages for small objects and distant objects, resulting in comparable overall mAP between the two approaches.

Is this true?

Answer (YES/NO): NO